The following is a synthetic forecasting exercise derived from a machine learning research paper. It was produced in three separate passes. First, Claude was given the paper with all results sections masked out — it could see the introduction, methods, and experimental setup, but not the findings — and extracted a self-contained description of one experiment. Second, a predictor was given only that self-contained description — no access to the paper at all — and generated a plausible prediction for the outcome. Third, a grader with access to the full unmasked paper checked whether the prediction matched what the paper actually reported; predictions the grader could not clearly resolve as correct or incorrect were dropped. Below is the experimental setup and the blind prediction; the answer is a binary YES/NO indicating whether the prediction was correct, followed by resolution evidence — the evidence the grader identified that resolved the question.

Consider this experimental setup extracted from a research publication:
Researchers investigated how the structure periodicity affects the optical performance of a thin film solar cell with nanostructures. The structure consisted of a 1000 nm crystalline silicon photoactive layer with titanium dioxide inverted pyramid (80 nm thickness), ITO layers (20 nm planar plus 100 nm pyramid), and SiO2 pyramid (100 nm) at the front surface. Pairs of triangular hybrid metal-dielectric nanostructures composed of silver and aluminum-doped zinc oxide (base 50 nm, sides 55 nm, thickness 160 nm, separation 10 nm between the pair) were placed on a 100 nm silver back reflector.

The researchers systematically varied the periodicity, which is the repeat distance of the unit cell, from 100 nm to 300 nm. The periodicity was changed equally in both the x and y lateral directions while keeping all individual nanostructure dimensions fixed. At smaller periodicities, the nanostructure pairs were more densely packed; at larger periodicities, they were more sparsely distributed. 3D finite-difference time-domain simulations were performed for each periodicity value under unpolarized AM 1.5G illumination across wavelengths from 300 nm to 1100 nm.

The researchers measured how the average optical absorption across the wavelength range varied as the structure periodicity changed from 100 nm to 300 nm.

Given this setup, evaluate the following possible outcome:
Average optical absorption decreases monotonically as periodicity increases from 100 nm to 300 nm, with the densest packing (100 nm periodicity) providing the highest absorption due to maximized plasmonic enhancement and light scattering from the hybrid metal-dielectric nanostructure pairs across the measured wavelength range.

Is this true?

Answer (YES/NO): NO